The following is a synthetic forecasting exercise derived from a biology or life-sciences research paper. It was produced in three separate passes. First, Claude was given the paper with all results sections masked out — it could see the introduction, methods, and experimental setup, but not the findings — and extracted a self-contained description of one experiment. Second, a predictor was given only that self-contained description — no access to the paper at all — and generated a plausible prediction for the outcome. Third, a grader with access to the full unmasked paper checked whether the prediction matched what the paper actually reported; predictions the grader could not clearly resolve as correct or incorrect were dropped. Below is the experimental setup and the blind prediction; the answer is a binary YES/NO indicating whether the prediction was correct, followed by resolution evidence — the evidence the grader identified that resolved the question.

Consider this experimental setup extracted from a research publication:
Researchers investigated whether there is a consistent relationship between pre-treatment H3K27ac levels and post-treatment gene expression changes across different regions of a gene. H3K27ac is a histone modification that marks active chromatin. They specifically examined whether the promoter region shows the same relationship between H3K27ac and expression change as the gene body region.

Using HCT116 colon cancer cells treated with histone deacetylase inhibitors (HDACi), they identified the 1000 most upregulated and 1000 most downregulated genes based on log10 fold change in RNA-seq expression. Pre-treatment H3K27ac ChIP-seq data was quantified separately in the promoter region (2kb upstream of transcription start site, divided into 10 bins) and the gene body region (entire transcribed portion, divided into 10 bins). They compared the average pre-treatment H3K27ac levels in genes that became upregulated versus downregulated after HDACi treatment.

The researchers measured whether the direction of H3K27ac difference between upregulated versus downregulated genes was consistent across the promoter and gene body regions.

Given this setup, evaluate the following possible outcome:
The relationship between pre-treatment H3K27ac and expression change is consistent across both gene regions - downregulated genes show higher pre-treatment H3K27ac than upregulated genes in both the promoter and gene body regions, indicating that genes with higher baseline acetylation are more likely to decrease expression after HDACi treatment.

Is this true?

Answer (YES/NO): NO